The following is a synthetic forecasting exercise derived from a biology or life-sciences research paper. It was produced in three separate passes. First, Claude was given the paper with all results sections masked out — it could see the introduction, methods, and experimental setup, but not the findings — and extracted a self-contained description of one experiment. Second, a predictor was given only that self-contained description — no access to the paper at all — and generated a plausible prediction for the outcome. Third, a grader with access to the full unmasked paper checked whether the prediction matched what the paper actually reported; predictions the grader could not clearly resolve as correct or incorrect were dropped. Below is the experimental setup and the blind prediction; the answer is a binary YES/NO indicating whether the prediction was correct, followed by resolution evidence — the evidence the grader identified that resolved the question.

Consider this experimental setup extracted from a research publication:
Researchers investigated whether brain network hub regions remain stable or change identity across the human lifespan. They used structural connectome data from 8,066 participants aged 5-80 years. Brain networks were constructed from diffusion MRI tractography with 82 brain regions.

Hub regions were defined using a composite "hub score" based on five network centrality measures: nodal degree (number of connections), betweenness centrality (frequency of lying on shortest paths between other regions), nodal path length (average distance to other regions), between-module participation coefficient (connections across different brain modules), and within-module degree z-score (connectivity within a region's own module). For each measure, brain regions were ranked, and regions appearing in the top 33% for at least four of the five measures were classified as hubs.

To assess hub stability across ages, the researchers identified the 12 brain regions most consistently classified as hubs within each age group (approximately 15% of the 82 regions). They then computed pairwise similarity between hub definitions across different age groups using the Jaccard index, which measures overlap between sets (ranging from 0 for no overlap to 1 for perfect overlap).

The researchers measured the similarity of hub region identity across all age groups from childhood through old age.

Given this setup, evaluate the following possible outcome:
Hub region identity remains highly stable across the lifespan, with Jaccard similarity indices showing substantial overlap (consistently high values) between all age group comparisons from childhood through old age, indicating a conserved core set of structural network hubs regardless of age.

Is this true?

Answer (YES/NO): YES